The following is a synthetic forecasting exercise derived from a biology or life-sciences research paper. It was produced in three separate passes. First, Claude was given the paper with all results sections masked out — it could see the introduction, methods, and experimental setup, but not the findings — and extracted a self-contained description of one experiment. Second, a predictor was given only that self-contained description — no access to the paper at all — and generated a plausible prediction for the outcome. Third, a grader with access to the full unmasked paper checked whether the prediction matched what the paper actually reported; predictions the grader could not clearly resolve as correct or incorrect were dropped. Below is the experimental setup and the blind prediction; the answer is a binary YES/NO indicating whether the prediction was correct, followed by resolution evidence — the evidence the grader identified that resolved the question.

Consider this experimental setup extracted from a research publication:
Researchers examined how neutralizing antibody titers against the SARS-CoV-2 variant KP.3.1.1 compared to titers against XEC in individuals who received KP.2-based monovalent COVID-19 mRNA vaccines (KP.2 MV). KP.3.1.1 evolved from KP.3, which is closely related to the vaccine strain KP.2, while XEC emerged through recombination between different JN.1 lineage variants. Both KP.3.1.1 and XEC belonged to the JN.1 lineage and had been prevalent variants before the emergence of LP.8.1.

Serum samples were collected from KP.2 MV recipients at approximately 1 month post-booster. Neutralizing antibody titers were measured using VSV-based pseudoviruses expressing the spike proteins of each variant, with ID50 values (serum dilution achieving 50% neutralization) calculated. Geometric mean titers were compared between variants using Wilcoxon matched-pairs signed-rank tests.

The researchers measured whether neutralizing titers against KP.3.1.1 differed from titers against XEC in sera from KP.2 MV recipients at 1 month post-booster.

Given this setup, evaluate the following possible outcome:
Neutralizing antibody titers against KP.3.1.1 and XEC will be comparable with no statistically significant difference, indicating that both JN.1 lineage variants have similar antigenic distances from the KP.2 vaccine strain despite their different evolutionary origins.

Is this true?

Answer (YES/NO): YES